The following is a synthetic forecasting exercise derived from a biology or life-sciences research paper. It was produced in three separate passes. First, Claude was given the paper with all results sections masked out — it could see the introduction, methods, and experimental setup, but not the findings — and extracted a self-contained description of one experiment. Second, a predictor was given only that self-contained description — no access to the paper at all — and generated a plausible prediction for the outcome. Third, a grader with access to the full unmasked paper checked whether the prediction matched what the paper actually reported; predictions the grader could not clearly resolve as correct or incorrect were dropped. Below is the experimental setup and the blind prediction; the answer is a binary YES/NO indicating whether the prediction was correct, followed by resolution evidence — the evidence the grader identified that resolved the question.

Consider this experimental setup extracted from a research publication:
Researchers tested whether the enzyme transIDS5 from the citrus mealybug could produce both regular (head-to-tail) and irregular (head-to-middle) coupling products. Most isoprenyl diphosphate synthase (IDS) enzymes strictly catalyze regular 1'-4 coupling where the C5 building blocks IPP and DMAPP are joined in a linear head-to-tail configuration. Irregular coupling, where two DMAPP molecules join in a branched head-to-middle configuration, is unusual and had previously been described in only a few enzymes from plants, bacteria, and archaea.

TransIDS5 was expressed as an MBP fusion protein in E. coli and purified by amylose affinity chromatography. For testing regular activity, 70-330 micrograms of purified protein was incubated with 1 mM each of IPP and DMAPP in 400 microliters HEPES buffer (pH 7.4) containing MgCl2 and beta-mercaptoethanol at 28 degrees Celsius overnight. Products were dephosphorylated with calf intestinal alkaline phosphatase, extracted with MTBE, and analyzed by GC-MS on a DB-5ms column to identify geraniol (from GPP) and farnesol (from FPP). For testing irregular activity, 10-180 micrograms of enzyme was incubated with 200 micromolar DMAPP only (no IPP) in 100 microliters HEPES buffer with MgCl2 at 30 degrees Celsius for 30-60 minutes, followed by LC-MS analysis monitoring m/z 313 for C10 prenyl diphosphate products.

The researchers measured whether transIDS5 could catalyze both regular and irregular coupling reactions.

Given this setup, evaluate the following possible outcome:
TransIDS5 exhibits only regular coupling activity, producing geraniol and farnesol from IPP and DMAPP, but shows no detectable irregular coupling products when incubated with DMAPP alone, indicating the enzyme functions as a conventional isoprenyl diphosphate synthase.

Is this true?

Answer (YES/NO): NO